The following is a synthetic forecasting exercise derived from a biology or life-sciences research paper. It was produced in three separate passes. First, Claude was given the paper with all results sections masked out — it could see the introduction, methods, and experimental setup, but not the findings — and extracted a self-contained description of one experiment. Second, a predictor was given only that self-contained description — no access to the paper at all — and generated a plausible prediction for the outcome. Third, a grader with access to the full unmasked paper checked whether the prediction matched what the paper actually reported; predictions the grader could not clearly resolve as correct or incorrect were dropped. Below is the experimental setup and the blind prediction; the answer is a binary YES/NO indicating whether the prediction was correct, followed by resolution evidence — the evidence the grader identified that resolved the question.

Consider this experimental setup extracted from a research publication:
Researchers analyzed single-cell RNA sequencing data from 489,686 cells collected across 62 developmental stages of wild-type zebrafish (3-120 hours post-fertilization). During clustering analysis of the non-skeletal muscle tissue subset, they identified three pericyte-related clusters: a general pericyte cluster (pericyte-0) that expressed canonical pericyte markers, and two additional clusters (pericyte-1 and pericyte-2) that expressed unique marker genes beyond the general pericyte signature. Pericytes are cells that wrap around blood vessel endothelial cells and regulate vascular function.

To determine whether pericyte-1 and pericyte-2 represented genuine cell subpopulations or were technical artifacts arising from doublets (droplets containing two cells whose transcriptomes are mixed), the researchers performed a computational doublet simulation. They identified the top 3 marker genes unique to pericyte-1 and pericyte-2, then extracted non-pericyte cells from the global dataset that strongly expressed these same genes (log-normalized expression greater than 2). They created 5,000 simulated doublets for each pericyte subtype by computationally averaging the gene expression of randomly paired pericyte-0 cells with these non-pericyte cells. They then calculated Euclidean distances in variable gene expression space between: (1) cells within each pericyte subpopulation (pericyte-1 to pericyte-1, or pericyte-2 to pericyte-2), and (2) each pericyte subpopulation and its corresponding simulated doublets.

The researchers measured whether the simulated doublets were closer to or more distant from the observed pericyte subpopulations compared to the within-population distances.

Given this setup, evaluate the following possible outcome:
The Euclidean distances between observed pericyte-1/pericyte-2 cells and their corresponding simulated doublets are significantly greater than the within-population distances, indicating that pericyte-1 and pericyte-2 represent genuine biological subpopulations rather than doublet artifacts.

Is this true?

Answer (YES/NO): YES